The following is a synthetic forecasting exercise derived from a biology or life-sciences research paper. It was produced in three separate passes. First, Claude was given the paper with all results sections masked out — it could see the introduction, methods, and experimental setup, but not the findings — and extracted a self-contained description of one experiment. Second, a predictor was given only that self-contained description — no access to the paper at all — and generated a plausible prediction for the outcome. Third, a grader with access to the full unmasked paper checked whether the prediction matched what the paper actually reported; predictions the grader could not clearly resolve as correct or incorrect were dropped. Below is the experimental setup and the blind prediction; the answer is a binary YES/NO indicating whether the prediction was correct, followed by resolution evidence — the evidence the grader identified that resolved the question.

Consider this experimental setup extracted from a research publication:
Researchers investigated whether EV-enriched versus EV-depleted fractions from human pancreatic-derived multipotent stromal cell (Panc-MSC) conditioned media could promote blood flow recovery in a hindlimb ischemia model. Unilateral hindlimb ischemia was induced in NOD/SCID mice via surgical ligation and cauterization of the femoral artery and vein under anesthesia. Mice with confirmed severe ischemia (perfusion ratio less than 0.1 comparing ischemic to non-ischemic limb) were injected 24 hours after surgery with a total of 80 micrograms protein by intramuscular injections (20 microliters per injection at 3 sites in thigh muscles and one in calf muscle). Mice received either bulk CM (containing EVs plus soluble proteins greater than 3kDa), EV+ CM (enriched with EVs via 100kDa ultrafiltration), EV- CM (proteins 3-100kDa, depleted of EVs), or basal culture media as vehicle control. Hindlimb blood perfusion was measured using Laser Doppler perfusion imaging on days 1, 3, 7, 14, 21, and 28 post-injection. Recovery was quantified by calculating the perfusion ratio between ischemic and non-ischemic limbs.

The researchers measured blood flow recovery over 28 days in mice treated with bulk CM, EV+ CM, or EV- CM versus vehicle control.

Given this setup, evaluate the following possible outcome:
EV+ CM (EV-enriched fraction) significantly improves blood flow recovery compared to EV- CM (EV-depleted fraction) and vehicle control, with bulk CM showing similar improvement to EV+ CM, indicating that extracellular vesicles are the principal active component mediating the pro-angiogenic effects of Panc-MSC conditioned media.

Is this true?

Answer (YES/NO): YES